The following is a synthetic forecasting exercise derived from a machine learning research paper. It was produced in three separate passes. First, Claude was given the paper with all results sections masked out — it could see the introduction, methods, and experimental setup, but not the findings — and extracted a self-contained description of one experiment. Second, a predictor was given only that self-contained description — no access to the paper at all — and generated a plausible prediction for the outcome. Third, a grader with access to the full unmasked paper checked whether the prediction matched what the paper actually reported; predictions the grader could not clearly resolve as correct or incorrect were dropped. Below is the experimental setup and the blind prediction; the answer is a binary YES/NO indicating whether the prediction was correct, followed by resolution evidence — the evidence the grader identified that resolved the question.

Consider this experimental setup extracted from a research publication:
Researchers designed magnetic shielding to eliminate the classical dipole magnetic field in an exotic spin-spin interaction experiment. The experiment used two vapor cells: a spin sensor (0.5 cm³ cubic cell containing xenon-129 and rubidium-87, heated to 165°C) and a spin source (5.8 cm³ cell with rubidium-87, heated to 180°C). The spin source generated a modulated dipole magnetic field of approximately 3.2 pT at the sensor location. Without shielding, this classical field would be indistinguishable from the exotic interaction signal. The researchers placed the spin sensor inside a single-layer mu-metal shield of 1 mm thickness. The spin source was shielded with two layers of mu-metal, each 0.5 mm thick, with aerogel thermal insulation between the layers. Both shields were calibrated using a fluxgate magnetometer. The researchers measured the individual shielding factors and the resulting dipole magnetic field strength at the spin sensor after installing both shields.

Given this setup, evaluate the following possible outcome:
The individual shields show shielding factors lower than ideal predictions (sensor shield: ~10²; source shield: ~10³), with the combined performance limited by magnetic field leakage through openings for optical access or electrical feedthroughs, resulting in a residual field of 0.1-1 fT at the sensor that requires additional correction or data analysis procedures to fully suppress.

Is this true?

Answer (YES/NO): NO